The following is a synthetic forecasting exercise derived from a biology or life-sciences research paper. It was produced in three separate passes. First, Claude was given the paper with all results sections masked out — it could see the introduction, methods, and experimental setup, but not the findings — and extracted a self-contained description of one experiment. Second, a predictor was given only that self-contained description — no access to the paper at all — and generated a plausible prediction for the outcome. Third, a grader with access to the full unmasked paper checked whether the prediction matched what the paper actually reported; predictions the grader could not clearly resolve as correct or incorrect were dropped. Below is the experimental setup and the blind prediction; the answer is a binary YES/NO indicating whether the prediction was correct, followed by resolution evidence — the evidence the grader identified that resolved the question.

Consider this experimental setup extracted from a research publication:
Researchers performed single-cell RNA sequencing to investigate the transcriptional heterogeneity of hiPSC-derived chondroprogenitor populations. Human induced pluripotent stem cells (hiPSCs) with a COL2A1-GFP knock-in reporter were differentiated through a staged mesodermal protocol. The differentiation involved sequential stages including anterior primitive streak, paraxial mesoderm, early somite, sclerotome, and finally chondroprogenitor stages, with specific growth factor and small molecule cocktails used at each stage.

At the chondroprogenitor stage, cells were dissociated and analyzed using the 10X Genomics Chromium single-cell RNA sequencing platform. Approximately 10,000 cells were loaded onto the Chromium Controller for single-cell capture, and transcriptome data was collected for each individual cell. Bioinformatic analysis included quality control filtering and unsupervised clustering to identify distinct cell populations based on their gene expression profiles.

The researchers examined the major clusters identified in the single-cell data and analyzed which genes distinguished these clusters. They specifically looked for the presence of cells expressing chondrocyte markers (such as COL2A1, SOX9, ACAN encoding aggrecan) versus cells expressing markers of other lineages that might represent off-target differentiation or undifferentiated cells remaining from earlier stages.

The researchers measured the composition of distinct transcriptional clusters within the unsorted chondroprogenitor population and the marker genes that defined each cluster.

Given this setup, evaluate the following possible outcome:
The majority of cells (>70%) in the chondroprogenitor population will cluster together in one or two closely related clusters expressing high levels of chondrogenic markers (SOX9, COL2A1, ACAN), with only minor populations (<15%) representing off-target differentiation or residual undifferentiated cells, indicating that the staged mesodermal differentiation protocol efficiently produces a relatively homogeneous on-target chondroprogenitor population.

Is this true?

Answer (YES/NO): NO